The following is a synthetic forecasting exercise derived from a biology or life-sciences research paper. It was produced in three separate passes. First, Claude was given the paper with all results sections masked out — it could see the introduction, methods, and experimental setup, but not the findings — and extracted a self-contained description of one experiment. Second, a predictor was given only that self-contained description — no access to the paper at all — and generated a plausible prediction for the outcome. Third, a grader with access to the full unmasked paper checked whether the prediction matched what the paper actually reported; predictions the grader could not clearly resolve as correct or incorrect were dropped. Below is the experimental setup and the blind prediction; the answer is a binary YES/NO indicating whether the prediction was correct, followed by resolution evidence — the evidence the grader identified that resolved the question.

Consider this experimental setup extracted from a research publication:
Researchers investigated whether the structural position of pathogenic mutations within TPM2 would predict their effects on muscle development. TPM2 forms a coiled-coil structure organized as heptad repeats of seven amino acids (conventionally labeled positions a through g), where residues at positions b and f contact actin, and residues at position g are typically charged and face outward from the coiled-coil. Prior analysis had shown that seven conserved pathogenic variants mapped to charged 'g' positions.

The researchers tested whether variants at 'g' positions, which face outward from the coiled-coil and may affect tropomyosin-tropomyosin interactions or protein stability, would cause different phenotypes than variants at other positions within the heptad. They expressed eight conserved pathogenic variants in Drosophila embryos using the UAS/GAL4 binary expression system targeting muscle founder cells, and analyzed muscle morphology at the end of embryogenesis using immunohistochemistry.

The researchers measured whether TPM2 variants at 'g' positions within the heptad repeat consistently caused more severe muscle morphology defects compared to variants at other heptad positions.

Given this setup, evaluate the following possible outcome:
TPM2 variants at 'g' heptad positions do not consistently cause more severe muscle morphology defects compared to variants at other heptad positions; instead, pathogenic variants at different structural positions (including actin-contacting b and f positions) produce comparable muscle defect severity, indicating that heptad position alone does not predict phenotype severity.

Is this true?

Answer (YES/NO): YES